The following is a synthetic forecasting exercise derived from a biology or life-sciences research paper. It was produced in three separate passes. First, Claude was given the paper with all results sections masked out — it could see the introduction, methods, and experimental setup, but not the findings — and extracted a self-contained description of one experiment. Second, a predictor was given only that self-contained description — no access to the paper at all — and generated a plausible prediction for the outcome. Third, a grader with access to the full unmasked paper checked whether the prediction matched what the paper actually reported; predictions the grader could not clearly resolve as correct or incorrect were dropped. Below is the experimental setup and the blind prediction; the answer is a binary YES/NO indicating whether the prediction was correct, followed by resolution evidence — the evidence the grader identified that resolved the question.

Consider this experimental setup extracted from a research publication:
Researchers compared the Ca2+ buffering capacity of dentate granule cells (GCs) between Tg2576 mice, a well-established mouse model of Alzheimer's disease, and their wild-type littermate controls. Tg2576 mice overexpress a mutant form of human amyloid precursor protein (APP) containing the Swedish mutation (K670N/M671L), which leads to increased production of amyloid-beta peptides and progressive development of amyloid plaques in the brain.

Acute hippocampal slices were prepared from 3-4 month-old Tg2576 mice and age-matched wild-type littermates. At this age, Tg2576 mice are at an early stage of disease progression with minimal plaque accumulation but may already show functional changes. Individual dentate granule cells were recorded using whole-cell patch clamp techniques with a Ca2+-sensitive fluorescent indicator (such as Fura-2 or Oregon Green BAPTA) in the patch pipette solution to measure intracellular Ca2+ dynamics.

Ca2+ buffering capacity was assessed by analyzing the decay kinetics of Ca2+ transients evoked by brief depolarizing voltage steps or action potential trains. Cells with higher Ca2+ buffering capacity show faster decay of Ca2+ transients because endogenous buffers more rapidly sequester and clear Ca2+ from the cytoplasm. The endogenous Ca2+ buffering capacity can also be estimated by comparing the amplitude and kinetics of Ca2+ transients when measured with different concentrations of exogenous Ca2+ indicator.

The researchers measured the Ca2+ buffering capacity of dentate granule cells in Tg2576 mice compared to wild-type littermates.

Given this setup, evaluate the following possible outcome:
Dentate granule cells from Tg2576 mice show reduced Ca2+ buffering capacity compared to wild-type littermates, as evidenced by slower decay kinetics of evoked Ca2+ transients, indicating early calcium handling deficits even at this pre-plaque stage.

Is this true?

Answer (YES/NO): NO